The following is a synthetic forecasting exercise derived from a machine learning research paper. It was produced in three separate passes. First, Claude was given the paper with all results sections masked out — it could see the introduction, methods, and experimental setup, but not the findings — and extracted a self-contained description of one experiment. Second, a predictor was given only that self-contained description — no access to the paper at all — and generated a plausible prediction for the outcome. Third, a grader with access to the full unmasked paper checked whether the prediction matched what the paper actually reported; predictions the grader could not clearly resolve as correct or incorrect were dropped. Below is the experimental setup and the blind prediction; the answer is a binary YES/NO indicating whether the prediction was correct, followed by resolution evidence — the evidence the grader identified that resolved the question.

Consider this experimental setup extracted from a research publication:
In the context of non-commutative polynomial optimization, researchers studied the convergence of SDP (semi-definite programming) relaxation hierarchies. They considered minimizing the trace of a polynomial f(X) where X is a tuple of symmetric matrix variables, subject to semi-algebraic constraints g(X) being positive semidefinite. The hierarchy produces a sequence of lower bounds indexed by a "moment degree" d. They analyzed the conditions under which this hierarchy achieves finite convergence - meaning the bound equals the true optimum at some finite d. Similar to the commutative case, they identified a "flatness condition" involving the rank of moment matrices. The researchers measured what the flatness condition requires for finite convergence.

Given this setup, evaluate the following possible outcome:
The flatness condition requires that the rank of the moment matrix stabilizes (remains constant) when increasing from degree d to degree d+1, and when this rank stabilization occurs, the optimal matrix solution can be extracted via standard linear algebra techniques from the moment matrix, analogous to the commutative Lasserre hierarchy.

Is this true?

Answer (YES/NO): NO